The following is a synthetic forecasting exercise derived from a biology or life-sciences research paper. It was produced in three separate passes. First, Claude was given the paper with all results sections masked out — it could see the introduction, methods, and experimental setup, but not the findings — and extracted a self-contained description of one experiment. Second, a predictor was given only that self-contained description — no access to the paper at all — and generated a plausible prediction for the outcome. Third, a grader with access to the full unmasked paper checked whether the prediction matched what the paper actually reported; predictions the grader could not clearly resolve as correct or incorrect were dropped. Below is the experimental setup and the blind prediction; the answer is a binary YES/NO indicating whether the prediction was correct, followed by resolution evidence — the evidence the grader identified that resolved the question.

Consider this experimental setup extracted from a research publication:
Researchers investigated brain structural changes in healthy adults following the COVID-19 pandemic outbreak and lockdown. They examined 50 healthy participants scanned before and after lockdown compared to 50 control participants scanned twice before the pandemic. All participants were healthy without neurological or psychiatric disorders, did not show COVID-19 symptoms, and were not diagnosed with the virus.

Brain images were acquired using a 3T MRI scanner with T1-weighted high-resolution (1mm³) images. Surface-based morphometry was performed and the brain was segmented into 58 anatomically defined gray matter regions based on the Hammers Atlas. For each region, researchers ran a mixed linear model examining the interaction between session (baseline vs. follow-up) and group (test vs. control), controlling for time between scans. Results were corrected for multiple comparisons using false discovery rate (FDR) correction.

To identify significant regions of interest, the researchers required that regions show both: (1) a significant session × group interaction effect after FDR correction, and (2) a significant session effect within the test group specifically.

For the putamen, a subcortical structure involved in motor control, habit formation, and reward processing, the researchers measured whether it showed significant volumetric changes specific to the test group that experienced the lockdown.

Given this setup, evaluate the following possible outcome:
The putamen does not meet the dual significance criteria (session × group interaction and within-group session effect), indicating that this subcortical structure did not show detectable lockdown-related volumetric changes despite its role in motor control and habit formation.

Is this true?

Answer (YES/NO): NO